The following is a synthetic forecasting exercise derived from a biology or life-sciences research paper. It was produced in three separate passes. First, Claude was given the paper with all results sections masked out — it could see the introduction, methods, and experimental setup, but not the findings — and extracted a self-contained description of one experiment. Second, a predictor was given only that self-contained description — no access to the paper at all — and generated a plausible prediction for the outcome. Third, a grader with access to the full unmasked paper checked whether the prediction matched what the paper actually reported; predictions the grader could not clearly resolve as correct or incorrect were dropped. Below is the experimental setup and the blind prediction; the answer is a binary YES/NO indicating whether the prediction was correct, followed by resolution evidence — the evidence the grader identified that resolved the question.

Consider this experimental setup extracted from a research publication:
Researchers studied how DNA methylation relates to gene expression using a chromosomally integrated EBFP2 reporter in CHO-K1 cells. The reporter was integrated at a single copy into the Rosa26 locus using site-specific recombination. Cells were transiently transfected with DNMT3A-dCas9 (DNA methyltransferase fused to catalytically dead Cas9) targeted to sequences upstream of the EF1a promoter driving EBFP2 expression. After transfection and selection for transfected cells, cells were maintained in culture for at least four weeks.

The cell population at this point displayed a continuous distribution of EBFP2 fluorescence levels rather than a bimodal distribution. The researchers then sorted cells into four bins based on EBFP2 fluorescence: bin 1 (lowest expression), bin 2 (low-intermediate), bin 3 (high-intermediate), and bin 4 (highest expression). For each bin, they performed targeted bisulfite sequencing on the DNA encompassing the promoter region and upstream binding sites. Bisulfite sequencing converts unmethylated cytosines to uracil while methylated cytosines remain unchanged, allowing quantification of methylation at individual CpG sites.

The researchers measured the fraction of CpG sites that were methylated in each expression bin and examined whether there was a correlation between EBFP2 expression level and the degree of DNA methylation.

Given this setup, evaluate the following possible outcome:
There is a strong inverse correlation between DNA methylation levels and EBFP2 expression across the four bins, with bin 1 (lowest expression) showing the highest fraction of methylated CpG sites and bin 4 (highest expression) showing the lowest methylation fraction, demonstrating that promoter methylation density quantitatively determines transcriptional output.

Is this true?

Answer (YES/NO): YES